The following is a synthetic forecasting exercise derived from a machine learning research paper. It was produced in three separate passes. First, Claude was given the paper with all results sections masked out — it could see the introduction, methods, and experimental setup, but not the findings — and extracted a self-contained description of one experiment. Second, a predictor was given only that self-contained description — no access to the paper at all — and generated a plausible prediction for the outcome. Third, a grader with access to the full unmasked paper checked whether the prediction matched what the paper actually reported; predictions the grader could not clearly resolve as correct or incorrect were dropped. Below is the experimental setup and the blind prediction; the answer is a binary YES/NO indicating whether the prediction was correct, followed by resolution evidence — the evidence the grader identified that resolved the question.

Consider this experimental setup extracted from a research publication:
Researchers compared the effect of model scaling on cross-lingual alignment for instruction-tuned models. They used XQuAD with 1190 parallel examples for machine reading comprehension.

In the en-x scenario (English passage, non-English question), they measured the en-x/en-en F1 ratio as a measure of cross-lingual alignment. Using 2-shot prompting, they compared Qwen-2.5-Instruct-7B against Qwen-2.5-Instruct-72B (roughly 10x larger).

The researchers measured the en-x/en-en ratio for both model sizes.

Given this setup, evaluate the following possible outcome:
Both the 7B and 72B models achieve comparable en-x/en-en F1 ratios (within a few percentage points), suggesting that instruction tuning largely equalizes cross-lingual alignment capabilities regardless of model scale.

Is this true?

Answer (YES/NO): NO